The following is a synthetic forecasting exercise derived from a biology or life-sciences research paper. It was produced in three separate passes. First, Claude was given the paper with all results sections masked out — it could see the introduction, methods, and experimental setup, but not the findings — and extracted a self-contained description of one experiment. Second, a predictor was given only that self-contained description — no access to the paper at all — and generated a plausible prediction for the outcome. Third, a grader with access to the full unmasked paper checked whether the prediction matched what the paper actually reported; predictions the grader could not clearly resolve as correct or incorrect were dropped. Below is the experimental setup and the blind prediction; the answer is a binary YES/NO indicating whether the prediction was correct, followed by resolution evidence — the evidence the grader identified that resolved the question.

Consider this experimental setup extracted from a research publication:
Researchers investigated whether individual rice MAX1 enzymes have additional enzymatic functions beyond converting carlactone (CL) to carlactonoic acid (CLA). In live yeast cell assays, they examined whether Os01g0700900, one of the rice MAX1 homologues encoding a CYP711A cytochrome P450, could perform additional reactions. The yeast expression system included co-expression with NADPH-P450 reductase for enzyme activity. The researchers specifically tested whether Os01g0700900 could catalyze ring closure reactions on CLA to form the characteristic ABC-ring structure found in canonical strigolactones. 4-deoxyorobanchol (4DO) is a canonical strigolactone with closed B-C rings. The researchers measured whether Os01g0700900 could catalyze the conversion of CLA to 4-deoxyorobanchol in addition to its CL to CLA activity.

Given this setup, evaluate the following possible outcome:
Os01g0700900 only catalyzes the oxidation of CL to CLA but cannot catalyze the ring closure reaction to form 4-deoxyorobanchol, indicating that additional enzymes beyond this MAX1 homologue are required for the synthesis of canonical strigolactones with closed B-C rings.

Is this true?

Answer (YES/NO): NO